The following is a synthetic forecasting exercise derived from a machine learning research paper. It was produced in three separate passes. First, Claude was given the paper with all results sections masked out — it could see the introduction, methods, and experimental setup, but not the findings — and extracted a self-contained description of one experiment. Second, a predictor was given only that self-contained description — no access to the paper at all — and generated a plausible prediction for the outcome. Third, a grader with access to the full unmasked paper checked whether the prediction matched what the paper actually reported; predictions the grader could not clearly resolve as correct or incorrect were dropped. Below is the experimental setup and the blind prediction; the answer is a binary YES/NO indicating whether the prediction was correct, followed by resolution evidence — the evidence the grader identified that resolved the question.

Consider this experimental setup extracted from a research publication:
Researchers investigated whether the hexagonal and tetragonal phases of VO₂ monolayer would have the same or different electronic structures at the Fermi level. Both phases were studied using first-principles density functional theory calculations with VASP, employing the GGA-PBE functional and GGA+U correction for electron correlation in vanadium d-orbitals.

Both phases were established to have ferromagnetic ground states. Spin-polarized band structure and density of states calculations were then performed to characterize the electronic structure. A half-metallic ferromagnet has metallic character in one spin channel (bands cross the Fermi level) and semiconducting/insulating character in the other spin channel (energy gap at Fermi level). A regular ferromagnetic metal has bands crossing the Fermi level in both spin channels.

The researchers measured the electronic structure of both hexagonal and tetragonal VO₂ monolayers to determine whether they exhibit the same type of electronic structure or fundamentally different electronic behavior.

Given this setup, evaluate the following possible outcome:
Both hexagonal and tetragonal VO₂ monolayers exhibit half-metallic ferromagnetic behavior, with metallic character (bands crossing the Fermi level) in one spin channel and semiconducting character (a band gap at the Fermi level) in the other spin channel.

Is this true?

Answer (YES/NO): YES